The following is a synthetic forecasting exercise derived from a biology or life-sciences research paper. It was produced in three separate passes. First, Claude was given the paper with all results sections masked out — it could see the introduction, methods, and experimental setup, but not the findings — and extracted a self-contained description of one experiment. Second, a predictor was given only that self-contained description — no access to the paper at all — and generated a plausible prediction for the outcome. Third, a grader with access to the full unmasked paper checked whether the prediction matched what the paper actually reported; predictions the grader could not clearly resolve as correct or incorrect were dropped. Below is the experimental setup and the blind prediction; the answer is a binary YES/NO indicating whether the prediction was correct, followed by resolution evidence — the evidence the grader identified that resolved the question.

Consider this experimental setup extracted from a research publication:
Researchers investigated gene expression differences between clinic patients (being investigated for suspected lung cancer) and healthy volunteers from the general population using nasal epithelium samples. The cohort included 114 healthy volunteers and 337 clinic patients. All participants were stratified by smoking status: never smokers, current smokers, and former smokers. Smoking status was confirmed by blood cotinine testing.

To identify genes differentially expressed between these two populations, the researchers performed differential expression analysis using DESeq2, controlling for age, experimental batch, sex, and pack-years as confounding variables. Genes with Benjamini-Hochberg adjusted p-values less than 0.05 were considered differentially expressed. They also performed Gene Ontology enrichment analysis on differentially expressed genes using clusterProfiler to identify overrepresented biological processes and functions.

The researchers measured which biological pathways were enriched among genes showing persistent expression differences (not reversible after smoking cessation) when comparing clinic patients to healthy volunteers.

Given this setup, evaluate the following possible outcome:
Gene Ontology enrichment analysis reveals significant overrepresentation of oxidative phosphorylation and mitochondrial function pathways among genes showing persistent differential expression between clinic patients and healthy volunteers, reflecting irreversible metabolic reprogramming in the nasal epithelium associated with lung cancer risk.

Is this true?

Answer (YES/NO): NO